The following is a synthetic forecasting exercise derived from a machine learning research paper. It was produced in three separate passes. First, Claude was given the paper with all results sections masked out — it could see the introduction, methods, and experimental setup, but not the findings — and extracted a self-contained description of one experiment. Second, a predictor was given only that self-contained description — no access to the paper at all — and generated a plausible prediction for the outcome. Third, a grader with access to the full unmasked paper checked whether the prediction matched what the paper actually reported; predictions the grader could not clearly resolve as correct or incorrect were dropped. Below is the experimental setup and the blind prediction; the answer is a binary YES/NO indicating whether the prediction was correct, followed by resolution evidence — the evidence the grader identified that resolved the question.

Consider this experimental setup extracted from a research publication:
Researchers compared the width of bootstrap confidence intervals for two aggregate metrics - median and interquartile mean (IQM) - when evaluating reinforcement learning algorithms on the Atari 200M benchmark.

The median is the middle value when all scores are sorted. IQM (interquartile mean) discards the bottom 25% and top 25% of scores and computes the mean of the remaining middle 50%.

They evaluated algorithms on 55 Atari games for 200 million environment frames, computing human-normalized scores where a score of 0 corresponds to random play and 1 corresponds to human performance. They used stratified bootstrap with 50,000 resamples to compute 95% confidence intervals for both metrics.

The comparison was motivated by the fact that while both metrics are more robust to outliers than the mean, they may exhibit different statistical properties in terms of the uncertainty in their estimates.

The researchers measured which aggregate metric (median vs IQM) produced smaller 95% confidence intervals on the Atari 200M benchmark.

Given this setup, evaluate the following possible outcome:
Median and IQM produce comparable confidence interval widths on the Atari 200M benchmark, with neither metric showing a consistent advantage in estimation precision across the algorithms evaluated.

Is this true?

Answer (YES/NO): NO